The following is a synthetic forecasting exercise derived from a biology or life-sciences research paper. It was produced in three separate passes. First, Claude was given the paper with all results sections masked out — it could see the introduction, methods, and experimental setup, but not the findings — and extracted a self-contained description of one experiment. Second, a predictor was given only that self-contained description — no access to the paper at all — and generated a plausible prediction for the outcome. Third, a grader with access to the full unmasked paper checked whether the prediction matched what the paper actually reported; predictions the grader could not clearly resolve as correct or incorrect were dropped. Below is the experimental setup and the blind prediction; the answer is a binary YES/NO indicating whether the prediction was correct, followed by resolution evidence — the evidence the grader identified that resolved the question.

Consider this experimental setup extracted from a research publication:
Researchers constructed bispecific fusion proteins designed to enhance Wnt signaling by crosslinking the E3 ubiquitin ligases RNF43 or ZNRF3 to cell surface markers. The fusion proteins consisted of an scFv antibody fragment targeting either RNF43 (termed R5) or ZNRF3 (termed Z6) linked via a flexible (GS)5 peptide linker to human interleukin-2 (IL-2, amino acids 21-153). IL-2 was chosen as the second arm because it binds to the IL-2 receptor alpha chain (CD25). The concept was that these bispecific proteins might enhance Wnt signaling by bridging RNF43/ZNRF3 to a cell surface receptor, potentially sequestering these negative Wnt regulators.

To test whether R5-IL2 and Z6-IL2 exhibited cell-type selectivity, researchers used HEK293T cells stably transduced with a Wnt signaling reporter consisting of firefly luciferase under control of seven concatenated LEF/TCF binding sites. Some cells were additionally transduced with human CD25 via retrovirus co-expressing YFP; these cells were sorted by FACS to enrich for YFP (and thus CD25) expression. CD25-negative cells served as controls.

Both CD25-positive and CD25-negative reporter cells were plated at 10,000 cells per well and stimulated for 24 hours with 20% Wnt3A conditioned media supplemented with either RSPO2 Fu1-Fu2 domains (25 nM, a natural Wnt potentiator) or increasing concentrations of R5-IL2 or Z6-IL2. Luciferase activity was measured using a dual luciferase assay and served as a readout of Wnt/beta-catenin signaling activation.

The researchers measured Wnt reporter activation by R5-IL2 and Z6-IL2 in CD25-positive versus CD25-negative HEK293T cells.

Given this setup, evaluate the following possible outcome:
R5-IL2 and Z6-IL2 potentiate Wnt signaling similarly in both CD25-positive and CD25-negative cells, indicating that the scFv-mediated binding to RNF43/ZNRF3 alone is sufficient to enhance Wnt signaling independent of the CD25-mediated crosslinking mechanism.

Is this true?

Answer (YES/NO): NO